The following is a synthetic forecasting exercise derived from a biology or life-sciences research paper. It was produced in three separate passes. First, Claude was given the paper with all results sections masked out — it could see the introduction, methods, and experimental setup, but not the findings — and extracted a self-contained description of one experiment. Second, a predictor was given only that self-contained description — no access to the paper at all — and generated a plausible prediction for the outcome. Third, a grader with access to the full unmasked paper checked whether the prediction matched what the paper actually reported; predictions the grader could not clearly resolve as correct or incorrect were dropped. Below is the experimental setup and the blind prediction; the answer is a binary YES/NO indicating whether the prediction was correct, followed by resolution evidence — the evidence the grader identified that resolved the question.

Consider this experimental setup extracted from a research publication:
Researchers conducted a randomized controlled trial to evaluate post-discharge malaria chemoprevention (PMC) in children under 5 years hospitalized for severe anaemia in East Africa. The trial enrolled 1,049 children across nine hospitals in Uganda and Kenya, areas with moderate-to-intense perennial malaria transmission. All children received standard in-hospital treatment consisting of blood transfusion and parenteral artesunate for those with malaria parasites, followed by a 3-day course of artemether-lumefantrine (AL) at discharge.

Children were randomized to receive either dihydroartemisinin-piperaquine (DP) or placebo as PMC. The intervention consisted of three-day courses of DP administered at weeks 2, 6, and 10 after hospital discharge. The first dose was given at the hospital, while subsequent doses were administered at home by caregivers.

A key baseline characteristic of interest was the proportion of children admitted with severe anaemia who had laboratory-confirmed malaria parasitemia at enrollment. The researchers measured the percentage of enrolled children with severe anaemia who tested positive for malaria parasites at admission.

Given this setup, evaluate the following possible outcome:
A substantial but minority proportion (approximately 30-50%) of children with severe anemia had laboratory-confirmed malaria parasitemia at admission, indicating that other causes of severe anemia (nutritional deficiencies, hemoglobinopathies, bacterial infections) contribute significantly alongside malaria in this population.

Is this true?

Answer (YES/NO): NO